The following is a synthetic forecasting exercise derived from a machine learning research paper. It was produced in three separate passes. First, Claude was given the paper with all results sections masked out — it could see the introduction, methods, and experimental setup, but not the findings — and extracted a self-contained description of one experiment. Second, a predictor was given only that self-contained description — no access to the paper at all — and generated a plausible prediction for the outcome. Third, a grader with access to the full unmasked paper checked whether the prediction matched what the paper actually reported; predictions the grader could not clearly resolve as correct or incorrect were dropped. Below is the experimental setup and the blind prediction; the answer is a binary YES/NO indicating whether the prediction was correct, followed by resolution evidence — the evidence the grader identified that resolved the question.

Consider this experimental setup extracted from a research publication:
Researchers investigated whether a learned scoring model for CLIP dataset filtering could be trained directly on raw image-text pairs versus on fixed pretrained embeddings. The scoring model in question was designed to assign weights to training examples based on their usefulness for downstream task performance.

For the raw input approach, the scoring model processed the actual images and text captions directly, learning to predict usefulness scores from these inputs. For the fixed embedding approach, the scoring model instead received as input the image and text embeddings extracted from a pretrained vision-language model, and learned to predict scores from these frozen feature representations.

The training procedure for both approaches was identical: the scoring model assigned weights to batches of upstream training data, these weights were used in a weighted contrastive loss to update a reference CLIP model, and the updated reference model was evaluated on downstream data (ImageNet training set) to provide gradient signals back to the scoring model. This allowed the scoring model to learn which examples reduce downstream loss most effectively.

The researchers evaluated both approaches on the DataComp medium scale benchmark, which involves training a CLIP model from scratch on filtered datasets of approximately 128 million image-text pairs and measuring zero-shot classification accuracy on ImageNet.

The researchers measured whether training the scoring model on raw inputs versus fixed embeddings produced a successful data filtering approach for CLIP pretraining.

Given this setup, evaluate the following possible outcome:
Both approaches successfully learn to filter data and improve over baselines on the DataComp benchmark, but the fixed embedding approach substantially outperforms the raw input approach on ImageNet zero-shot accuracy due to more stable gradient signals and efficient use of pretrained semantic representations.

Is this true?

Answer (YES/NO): NO